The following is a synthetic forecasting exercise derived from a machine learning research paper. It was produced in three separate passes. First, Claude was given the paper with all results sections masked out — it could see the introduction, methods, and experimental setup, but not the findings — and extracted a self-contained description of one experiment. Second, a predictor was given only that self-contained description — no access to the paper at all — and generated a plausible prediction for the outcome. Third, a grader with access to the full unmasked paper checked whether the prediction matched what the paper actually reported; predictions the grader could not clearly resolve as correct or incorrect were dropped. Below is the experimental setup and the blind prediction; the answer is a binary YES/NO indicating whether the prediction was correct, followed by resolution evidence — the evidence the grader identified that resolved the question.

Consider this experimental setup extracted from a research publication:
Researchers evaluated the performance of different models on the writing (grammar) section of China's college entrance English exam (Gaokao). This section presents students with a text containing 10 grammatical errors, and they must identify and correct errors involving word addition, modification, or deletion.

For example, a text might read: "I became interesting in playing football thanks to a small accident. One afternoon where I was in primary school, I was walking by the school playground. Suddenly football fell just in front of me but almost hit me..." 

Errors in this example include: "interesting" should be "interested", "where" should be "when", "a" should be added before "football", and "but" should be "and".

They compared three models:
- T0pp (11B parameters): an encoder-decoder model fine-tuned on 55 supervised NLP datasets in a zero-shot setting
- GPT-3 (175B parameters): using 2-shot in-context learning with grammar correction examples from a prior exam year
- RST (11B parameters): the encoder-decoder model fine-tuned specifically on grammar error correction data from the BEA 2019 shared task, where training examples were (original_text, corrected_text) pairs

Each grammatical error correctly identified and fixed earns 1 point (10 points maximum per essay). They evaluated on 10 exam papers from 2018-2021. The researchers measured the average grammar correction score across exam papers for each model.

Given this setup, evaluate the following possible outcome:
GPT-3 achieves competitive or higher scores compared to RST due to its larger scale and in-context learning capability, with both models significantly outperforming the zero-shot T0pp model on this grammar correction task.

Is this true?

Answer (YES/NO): YES